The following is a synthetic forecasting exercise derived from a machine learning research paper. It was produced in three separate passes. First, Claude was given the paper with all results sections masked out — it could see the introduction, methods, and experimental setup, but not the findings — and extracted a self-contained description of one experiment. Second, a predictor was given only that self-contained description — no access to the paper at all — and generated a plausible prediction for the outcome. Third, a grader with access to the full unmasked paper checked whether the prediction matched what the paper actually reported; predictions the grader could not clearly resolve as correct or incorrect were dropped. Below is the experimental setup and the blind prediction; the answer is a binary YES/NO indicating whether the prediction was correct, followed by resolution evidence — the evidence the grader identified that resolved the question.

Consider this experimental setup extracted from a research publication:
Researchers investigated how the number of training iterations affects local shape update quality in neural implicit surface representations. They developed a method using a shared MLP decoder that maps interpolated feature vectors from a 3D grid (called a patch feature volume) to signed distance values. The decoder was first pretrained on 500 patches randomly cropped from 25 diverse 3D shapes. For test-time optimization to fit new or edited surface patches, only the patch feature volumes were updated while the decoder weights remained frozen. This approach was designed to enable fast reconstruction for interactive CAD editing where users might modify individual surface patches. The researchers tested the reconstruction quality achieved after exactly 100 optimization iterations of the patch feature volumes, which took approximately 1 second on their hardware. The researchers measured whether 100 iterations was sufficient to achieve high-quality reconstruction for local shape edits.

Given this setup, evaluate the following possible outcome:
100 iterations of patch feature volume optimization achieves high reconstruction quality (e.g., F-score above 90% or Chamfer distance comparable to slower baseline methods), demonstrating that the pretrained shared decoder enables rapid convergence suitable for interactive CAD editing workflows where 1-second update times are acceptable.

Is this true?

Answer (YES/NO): YES